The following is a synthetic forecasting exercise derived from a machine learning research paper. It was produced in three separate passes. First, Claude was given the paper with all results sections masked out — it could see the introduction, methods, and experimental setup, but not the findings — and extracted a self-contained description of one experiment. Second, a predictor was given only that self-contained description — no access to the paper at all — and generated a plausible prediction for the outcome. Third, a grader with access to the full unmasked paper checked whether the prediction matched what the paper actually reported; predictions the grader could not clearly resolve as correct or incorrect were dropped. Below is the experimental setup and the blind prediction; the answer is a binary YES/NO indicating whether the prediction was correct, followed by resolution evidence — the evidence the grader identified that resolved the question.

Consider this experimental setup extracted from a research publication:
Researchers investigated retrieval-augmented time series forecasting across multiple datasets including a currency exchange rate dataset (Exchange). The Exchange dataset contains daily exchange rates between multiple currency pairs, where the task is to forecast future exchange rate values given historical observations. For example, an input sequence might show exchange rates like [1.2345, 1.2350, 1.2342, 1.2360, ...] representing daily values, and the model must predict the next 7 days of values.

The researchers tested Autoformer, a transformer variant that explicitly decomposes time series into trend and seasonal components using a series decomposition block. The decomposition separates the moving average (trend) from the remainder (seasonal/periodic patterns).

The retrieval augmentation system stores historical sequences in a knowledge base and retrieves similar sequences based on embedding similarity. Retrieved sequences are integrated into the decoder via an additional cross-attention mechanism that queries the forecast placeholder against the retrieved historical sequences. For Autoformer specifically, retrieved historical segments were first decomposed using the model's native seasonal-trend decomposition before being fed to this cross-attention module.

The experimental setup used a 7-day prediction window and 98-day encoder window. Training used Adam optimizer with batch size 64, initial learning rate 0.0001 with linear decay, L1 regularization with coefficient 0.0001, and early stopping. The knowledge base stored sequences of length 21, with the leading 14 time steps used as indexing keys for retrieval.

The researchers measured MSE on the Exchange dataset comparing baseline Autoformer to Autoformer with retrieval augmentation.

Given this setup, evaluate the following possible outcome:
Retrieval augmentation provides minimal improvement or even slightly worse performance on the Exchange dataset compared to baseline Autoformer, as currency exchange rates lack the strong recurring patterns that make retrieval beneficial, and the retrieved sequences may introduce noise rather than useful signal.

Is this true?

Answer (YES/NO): YES